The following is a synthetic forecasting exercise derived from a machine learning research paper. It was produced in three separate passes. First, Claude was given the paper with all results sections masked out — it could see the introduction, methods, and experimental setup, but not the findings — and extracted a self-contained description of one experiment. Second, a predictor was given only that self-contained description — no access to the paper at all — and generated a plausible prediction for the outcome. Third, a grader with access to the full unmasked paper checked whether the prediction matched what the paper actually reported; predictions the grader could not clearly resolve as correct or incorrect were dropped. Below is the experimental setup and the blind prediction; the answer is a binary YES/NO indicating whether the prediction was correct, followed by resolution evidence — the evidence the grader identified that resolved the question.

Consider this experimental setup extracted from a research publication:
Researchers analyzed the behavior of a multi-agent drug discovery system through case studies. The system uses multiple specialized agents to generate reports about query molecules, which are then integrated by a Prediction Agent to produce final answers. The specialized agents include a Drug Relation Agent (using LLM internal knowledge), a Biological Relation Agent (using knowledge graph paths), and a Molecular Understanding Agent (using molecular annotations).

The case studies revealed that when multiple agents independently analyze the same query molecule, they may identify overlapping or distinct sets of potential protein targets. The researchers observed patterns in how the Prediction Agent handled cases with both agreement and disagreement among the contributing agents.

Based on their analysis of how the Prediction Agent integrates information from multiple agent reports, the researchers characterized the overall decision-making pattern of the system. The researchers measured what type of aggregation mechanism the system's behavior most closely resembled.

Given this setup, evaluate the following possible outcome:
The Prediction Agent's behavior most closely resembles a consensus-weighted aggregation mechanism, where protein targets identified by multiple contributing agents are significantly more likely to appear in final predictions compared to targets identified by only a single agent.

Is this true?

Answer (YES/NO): YES